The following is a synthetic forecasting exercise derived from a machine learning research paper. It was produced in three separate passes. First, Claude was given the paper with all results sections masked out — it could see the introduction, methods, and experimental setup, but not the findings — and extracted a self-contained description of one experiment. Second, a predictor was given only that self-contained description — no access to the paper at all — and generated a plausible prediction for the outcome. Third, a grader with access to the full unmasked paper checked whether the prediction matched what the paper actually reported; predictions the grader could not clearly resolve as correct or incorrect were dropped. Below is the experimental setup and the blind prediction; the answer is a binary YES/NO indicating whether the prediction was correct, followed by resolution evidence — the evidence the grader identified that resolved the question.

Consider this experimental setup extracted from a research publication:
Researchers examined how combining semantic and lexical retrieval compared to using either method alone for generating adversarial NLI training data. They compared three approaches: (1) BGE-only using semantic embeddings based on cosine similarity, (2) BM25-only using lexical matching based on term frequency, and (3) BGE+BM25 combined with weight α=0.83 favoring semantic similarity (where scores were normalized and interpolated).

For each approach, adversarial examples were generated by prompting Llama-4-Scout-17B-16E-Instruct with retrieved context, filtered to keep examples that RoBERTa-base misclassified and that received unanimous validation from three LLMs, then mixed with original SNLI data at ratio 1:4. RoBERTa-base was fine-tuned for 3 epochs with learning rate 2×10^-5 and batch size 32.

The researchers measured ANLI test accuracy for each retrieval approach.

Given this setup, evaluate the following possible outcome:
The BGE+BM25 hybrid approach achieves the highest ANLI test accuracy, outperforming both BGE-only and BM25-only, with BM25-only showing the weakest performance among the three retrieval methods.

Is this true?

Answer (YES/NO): YES